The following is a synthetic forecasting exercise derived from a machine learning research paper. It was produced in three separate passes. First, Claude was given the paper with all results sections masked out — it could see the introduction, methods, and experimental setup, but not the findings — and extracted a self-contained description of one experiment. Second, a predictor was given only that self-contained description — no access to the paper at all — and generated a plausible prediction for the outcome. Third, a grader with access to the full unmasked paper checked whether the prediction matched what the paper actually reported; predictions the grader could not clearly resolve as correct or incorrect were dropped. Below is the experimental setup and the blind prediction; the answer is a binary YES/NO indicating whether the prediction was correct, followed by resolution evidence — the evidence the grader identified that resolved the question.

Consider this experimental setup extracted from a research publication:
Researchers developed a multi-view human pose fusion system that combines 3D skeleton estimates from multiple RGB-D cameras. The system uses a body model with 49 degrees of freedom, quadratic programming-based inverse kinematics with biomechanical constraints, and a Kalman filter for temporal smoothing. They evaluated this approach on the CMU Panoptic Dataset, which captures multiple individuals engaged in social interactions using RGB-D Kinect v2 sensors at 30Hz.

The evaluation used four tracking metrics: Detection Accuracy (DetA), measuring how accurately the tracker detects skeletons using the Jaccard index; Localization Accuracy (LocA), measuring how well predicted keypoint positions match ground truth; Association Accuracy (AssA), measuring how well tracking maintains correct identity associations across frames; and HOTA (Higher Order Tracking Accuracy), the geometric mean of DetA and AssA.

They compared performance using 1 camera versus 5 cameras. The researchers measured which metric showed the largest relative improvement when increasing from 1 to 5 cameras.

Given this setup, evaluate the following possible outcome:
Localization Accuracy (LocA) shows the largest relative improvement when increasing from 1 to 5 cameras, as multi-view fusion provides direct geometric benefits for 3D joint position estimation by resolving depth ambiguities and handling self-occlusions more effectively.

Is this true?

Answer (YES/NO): NO